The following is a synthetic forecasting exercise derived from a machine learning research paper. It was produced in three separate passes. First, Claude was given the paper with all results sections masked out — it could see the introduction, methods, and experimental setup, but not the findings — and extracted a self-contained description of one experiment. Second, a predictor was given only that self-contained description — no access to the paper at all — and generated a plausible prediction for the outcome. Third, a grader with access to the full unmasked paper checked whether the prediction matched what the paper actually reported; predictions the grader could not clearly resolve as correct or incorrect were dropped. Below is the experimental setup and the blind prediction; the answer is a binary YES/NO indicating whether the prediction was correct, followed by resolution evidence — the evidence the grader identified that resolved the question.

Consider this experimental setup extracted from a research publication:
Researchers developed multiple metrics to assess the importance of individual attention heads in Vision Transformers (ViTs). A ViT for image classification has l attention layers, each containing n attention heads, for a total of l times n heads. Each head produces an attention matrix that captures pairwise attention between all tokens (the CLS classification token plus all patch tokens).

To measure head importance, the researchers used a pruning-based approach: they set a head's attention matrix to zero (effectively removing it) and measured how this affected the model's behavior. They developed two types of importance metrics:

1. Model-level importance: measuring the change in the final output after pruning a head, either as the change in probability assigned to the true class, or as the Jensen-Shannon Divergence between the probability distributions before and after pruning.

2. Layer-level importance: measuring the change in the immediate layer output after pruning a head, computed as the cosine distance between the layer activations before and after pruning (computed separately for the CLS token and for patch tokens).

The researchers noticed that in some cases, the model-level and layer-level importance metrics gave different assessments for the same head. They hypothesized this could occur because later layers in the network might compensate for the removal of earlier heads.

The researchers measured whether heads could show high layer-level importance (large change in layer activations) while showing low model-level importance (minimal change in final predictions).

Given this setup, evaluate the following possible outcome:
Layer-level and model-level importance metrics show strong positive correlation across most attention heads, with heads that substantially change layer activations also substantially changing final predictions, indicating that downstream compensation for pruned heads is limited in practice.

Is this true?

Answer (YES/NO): NO